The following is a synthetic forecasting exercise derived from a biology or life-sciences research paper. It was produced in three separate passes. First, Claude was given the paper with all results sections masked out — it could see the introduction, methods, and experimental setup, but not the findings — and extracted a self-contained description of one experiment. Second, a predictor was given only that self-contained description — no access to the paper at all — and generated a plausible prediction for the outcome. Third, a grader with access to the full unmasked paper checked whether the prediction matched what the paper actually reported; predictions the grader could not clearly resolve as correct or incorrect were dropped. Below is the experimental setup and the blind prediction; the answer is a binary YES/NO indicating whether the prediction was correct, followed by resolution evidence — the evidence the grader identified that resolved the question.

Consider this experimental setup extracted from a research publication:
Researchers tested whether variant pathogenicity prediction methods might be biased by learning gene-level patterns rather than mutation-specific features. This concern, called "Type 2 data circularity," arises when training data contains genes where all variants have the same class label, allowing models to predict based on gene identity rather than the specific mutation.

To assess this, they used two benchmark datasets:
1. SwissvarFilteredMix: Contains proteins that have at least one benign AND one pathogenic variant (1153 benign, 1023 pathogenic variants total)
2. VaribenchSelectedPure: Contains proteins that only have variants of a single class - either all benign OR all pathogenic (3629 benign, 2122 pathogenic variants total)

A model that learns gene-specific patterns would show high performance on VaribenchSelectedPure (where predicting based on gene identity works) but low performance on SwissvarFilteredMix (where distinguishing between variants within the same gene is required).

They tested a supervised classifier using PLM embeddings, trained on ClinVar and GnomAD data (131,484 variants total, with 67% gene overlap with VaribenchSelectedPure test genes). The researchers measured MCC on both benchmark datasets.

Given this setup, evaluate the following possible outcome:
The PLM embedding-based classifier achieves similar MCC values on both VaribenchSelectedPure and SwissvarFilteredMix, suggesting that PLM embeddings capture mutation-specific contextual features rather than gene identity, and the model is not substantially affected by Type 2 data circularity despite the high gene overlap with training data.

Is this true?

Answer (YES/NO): NO